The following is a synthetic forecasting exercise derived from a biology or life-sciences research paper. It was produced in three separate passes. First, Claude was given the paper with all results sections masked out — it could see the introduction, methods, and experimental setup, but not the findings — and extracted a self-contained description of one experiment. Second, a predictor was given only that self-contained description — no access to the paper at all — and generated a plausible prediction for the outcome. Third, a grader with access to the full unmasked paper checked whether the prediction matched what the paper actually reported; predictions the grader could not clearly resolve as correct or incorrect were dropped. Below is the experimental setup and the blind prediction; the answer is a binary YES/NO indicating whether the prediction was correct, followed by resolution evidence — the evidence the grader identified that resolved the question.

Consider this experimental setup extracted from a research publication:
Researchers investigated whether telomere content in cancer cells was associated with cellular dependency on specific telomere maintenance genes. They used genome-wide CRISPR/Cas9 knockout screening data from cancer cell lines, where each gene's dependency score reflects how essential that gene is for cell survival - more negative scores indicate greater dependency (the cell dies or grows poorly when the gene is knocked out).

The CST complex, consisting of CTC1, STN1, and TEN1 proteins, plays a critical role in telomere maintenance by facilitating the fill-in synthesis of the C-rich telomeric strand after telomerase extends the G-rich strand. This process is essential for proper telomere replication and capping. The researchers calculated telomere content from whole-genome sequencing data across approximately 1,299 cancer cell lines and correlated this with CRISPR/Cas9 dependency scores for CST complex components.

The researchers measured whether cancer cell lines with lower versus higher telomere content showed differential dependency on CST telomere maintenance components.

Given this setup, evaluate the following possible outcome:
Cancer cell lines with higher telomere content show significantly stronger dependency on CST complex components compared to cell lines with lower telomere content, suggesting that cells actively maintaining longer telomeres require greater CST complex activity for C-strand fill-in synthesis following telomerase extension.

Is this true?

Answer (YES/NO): NO